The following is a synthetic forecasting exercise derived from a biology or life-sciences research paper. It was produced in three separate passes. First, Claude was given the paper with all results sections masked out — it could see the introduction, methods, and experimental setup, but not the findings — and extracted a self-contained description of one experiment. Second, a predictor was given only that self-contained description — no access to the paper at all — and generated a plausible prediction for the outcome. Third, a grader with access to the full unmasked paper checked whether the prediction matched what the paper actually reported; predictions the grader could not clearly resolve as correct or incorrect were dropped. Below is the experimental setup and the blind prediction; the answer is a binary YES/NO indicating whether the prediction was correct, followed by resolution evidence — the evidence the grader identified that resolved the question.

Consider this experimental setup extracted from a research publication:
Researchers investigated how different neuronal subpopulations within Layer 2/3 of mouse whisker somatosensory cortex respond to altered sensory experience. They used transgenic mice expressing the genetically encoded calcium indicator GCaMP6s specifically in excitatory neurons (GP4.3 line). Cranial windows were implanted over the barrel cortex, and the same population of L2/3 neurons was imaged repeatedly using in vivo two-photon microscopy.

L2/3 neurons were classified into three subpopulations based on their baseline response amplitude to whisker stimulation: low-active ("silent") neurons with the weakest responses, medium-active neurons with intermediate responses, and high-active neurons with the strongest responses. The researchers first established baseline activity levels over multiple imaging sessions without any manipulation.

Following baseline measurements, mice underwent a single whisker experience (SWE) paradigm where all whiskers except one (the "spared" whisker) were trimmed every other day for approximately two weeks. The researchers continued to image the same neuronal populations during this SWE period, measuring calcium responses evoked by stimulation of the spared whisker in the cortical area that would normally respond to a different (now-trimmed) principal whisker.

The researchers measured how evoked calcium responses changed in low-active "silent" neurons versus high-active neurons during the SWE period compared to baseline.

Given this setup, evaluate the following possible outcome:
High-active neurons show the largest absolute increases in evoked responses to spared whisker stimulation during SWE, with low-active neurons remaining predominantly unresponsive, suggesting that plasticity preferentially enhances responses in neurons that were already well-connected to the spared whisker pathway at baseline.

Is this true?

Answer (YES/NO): NO